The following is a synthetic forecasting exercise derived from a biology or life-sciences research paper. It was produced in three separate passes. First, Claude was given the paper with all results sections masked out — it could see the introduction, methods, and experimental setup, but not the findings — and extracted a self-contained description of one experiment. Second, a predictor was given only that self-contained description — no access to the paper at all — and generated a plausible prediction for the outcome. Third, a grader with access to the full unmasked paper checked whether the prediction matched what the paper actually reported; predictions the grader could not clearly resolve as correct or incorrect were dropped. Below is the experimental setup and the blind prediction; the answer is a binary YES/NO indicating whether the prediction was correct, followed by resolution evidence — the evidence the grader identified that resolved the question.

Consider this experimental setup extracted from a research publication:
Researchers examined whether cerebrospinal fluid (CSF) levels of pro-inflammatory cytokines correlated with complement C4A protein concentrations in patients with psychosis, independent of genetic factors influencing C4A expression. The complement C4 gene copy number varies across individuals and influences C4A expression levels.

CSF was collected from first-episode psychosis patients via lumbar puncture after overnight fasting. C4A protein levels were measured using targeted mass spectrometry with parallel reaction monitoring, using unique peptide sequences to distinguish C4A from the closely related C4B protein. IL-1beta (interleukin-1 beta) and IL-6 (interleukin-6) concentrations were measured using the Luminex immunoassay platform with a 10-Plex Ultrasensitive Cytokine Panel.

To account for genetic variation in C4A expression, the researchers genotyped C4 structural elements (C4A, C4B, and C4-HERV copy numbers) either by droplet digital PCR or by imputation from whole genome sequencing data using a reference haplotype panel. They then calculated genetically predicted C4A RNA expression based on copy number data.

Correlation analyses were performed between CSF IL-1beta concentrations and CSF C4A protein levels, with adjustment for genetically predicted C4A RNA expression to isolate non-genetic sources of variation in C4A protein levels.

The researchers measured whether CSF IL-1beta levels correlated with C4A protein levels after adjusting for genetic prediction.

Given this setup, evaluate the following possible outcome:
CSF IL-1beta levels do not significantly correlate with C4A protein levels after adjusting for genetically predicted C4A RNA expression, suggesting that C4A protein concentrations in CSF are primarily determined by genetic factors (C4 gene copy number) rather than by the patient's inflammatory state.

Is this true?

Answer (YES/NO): NO